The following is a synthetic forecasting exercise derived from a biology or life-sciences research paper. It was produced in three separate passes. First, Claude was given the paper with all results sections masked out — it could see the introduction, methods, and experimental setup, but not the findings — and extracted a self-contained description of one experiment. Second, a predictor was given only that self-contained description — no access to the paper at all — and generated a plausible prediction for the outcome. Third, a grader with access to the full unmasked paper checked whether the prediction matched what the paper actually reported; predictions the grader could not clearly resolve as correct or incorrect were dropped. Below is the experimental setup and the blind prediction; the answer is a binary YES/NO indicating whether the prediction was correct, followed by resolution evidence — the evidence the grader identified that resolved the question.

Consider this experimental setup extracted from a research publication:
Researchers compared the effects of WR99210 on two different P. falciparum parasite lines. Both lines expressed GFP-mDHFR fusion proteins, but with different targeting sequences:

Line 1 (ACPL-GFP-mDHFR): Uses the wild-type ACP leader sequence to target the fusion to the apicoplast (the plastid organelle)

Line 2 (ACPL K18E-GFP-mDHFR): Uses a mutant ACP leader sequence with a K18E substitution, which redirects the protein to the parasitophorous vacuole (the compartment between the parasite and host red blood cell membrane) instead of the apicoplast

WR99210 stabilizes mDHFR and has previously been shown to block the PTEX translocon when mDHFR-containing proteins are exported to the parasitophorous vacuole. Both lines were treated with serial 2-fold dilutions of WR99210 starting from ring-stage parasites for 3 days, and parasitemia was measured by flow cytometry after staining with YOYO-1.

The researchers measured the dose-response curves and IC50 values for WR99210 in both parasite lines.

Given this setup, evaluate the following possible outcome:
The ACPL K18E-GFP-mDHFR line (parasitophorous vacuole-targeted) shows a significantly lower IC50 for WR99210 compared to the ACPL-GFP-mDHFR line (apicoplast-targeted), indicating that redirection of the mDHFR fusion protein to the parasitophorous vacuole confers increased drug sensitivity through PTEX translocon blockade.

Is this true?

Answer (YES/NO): NO